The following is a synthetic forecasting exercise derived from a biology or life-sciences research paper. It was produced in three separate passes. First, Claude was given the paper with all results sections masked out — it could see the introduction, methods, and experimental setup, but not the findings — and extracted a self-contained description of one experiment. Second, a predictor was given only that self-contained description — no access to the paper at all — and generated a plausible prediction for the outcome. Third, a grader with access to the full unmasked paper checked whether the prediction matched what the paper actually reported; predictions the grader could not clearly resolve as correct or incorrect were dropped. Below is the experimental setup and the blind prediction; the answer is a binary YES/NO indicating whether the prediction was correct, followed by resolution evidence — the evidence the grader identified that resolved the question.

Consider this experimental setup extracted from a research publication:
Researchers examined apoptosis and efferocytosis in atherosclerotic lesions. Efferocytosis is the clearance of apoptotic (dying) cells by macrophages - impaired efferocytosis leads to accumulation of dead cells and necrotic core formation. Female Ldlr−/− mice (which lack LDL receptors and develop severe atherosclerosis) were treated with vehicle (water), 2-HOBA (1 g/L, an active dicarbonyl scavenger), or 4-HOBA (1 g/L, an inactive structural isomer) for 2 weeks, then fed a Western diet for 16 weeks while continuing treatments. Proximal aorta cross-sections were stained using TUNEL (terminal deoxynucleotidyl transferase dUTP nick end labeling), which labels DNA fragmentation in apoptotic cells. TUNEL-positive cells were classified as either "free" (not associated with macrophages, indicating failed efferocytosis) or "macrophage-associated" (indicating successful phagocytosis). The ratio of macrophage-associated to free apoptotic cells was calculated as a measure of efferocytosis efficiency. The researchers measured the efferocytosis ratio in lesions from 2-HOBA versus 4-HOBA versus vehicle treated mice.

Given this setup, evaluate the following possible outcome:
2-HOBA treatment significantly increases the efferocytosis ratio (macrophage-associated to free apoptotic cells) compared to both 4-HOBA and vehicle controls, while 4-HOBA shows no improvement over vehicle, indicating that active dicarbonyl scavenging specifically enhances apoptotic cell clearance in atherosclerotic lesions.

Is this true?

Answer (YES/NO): YES